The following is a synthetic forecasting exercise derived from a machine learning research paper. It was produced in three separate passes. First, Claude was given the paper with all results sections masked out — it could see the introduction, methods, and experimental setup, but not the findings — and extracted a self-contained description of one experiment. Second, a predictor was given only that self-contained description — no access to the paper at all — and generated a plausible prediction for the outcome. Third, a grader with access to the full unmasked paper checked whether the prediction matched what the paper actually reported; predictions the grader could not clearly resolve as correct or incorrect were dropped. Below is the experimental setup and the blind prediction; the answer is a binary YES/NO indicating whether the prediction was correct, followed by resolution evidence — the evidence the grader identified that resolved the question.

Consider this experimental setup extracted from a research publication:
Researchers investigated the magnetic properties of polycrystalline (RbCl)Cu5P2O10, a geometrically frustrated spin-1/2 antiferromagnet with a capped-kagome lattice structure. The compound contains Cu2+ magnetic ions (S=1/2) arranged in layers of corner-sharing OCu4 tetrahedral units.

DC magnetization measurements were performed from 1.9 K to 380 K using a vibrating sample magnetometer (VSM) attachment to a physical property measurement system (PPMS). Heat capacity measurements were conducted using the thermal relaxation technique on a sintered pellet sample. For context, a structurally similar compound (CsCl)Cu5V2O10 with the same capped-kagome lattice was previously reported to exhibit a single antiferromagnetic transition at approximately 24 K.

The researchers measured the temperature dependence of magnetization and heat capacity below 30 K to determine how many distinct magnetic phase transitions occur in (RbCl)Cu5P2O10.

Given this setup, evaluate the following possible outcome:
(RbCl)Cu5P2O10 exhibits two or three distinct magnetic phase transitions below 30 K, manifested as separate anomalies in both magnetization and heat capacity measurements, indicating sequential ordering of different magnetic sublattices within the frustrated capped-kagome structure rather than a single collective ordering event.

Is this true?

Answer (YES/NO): NO